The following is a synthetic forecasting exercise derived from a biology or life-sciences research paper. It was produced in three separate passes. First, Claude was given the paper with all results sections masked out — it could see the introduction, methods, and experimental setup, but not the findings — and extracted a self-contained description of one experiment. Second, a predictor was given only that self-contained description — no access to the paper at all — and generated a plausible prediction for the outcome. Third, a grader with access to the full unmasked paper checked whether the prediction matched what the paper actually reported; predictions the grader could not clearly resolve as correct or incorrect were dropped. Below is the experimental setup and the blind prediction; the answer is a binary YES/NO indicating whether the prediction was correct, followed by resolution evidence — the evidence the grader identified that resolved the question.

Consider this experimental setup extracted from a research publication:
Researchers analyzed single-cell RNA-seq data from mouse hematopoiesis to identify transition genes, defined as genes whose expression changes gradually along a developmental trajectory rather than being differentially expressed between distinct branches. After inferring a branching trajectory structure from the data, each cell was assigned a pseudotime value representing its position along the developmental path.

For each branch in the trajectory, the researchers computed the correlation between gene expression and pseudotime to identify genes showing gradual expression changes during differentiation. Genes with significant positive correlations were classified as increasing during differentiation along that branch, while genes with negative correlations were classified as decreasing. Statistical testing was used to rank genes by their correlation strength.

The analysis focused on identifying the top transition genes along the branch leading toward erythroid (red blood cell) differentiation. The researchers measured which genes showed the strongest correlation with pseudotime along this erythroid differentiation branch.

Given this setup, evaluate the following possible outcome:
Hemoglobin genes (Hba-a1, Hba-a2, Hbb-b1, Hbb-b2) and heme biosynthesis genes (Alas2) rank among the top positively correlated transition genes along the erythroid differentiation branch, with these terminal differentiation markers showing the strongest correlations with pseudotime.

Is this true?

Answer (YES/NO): NO